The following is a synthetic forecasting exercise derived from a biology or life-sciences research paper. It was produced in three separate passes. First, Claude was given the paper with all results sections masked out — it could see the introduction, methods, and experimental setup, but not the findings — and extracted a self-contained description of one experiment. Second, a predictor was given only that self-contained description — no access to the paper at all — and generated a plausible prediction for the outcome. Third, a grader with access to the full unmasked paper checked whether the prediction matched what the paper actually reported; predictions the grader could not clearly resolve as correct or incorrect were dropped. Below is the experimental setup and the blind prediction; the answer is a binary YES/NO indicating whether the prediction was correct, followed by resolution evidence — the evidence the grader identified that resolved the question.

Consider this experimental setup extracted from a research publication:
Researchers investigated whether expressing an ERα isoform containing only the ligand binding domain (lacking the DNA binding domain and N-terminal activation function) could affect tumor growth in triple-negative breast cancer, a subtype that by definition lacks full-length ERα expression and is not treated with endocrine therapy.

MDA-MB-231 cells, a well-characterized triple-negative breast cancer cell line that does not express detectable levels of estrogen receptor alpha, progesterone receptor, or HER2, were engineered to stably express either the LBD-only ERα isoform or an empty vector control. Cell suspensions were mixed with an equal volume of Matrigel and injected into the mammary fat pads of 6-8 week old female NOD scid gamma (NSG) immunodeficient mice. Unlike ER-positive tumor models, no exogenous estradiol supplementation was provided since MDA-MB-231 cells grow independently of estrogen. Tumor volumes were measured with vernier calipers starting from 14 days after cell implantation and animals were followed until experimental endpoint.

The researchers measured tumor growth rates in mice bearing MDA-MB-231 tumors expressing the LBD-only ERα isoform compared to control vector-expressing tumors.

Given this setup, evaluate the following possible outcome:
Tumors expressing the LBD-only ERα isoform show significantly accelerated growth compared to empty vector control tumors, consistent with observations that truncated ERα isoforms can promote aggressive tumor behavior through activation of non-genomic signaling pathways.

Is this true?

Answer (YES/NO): YES